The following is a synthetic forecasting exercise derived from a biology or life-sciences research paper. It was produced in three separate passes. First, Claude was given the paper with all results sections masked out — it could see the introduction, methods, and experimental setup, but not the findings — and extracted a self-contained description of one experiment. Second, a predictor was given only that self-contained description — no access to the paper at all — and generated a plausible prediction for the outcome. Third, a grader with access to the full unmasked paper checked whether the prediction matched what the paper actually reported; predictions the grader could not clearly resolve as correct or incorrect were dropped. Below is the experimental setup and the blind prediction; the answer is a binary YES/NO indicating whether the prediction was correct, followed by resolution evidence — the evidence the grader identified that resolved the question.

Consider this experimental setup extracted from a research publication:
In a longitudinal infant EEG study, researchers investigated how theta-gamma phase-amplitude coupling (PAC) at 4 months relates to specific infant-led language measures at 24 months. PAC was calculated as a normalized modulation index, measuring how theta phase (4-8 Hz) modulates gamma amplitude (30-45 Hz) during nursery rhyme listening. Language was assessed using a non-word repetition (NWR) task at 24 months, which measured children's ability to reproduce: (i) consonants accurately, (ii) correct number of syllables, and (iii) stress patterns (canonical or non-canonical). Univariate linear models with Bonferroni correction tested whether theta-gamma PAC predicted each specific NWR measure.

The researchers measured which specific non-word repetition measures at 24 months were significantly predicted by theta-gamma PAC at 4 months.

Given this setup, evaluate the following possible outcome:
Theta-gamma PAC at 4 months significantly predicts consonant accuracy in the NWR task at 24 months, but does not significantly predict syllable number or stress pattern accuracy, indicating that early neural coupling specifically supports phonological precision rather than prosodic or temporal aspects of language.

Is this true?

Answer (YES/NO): NO